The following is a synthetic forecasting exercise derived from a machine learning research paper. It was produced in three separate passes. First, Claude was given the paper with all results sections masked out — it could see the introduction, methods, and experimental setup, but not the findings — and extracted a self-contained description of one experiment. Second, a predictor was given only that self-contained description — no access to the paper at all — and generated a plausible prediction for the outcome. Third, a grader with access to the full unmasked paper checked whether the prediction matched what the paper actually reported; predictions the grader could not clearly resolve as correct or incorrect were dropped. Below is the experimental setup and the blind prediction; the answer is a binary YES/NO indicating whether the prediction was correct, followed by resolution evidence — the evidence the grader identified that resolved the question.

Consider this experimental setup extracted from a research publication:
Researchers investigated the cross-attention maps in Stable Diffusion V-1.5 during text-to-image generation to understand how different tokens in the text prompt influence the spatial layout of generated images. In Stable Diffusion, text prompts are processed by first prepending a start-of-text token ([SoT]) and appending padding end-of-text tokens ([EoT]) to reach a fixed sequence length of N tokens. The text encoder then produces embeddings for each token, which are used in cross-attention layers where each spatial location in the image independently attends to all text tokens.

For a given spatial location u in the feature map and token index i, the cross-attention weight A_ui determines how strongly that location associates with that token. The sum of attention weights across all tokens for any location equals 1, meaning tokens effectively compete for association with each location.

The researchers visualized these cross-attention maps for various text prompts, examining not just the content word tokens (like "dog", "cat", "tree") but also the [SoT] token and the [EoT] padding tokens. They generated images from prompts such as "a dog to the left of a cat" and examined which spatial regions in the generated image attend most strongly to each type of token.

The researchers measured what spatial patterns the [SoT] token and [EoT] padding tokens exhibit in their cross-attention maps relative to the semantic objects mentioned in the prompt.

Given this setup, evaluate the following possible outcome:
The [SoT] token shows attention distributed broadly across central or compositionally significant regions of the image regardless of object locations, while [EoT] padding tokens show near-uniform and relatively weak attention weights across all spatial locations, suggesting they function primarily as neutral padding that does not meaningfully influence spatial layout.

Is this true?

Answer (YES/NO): NO